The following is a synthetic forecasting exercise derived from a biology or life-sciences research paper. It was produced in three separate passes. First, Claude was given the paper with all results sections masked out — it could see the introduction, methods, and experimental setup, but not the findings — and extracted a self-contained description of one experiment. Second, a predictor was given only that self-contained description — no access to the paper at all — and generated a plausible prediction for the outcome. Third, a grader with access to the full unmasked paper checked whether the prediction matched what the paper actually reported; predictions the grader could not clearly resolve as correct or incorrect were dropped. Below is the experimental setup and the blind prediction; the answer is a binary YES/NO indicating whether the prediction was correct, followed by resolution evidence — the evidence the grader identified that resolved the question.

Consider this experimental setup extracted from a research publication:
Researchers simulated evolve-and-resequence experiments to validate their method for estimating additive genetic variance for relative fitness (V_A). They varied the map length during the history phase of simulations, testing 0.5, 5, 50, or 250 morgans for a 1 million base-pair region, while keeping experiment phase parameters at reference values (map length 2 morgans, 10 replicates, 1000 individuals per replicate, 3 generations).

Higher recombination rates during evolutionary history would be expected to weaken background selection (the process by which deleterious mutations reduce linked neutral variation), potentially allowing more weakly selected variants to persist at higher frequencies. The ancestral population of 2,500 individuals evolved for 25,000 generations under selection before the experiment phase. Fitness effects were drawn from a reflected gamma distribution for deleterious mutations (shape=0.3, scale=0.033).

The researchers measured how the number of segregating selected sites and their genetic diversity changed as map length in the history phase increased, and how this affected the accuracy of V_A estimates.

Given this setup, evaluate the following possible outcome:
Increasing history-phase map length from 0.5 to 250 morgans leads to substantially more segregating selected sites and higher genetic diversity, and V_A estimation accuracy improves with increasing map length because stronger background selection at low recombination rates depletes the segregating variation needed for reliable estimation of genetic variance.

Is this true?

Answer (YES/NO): NO